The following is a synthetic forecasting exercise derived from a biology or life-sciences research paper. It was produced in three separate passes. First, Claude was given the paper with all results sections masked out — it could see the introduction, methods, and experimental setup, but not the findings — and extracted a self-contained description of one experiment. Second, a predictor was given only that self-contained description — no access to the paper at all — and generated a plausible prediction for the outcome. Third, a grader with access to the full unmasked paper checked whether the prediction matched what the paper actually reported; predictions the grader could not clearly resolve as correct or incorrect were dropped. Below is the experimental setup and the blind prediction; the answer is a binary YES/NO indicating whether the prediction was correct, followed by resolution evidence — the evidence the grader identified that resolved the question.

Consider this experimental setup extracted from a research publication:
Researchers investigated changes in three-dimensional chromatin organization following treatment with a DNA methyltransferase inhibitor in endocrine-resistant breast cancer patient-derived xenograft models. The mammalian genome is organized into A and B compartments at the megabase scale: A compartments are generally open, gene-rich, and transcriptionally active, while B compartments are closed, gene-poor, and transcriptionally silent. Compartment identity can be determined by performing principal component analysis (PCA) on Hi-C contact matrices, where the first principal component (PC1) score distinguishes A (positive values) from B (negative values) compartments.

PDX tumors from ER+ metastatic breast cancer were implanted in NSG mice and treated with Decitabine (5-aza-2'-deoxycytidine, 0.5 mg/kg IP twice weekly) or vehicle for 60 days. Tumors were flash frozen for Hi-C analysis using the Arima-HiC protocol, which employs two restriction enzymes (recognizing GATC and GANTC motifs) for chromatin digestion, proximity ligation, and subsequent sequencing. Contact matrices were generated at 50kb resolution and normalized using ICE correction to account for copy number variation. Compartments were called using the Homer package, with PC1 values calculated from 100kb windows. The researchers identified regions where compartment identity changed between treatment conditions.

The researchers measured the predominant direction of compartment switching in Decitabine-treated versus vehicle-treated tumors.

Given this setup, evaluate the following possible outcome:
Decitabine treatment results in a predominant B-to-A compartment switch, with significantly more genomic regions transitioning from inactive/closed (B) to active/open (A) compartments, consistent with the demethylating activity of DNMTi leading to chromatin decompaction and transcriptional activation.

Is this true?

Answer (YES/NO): YES